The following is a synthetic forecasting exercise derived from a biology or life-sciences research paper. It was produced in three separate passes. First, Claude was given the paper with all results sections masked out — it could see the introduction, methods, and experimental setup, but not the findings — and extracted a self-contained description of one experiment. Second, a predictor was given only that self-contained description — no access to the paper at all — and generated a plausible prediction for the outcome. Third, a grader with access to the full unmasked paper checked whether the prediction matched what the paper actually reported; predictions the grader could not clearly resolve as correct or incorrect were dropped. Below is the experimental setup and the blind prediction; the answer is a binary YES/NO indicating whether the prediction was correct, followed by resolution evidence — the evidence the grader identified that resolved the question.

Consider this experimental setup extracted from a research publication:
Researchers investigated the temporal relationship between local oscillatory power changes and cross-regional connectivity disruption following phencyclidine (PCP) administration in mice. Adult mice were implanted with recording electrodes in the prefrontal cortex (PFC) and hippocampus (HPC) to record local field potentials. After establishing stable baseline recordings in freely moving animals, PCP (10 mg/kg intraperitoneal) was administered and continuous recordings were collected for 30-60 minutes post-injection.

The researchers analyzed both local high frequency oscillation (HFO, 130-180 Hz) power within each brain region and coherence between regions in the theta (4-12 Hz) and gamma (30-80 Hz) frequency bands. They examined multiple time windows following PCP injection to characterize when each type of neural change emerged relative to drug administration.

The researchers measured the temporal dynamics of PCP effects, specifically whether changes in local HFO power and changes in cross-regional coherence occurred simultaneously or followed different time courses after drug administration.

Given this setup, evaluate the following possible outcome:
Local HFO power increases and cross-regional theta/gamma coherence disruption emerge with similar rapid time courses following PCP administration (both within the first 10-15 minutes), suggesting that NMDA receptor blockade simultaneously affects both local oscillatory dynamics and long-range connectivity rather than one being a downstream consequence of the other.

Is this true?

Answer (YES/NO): NO